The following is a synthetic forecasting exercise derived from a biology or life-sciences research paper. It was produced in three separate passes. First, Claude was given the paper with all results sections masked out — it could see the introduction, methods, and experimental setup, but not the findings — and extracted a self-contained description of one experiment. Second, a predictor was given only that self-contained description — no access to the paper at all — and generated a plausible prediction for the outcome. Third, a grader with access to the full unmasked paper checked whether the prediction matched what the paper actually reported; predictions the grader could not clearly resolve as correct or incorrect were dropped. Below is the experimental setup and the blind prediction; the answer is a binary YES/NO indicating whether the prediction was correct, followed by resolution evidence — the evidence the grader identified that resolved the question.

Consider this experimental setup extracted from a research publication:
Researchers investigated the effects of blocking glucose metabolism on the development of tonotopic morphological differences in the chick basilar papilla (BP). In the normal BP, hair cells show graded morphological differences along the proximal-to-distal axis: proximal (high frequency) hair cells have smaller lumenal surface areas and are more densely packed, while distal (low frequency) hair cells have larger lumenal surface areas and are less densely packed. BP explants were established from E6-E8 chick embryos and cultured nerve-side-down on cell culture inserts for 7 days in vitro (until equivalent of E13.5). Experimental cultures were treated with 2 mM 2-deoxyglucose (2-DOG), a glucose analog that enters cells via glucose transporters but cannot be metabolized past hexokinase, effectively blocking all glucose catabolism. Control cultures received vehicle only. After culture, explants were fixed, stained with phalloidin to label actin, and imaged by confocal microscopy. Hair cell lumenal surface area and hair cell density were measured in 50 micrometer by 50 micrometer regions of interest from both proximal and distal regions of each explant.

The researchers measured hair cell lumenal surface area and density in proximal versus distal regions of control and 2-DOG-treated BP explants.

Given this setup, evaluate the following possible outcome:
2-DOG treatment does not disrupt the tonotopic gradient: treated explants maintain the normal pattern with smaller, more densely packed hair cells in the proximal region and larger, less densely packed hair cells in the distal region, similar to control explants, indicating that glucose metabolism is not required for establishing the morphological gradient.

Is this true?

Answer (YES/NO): NO